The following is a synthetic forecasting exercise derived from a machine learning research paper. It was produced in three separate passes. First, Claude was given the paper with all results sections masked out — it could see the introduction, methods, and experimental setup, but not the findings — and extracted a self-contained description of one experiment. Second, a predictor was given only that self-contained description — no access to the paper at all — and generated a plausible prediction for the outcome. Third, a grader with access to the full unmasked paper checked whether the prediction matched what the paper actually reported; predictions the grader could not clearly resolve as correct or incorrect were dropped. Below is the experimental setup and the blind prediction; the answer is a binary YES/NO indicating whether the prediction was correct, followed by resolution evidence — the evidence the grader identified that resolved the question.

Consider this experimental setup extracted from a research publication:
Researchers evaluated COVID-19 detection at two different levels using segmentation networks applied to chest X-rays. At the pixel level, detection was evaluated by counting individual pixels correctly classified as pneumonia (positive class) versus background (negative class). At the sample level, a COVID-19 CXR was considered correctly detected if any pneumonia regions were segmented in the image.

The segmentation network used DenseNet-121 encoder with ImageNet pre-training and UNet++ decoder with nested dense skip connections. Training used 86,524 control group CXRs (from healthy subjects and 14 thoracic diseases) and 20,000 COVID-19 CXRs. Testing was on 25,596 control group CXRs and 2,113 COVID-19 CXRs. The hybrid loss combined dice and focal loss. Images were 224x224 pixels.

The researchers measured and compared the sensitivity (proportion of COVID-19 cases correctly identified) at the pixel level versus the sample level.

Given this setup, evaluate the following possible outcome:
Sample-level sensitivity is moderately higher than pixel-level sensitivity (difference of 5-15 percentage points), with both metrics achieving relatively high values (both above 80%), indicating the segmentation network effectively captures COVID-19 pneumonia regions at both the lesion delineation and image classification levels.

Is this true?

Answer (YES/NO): YES